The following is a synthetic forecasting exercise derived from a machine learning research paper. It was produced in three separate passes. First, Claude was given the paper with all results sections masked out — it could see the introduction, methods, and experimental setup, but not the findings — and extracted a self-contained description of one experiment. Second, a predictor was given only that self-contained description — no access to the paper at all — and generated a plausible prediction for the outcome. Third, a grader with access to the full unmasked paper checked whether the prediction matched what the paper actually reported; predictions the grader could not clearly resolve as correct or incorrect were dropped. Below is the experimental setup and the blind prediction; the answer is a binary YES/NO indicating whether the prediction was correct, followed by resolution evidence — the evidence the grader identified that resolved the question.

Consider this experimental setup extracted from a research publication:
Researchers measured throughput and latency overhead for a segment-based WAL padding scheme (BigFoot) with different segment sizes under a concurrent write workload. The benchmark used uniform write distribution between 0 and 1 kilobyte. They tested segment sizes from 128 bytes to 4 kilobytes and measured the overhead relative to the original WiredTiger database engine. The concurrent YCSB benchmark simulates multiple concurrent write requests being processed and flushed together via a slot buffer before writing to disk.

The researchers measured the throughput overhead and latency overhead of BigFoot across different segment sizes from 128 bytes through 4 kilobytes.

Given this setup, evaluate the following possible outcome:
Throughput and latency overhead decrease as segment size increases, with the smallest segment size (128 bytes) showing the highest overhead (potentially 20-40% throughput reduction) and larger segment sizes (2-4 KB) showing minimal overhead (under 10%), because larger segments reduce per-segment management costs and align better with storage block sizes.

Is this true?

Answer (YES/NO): NO